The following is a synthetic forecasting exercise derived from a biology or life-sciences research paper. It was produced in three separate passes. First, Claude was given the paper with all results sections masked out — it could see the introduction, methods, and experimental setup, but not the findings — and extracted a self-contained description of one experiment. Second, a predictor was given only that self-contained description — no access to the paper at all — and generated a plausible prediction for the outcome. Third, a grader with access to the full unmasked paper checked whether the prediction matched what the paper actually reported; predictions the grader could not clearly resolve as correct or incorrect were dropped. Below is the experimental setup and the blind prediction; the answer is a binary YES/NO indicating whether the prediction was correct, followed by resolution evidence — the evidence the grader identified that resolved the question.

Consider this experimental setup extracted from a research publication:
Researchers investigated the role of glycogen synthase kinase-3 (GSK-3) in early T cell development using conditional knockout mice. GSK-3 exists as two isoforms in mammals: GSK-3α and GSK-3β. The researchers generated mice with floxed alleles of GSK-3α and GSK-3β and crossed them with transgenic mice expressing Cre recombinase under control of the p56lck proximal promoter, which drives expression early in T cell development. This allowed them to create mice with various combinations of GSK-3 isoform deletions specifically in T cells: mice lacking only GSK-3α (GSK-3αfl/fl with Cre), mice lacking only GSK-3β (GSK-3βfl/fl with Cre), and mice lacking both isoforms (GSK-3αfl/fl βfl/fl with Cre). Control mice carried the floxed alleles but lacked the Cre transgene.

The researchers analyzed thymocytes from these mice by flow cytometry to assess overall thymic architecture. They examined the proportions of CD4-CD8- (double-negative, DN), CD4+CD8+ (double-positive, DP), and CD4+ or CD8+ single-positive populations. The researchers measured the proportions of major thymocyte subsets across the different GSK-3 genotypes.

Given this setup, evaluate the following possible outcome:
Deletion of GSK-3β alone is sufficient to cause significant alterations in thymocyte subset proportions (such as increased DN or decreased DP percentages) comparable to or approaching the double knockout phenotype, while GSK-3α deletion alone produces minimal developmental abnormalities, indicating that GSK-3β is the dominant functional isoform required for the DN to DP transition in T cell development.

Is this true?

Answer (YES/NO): NO